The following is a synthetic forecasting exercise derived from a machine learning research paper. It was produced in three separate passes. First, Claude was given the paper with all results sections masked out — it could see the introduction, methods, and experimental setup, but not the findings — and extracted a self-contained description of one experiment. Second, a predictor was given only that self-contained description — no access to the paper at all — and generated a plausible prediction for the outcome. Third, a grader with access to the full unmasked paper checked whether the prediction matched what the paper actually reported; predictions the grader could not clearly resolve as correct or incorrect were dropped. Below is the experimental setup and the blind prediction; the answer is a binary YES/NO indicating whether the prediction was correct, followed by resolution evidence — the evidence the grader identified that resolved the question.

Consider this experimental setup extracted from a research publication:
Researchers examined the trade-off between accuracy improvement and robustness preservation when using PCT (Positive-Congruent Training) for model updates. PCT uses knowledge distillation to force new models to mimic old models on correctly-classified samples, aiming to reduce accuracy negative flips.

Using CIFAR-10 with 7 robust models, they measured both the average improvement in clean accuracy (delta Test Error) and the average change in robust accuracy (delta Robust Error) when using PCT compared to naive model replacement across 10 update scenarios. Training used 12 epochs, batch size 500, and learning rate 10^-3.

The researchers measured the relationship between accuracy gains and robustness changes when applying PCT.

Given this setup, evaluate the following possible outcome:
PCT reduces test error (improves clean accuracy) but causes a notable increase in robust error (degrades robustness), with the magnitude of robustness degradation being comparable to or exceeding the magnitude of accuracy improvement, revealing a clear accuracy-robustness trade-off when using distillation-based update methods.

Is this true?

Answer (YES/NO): YES